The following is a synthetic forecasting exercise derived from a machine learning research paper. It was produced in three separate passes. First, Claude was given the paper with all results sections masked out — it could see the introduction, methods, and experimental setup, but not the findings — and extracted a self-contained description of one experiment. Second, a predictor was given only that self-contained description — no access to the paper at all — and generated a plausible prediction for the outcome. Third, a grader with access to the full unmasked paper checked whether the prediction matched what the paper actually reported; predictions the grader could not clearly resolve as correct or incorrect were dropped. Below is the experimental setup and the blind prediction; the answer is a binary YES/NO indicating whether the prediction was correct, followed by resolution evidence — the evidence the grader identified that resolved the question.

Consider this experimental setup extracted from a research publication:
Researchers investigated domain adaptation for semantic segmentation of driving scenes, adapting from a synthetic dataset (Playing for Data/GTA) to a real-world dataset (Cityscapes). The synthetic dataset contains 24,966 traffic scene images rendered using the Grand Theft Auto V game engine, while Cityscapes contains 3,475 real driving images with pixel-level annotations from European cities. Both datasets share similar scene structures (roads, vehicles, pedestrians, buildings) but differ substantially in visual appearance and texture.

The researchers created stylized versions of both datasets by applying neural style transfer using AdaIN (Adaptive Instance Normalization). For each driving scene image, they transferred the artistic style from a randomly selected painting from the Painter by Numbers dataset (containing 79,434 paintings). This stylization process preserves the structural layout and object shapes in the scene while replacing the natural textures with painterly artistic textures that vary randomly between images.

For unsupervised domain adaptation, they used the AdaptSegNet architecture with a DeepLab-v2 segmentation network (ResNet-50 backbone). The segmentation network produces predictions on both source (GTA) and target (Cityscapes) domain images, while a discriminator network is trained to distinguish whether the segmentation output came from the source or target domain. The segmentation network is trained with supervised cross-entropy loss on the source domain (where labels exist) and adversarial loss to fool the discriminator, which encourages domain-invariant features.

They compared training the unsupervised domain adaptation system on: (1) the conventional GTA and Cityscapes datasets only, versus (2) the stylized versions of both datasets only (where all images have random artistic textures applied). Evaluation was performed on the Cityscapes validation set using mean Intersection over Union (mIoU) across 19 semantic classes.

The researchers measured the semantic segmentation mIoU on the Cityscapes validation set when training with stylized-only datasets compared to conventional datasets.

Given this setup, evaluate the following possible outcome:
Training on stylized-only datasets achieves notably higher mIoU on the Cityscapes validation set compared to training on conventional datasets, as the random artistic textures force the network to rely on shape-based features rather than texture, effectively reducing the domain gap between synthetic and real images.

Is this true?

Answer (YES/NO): NO